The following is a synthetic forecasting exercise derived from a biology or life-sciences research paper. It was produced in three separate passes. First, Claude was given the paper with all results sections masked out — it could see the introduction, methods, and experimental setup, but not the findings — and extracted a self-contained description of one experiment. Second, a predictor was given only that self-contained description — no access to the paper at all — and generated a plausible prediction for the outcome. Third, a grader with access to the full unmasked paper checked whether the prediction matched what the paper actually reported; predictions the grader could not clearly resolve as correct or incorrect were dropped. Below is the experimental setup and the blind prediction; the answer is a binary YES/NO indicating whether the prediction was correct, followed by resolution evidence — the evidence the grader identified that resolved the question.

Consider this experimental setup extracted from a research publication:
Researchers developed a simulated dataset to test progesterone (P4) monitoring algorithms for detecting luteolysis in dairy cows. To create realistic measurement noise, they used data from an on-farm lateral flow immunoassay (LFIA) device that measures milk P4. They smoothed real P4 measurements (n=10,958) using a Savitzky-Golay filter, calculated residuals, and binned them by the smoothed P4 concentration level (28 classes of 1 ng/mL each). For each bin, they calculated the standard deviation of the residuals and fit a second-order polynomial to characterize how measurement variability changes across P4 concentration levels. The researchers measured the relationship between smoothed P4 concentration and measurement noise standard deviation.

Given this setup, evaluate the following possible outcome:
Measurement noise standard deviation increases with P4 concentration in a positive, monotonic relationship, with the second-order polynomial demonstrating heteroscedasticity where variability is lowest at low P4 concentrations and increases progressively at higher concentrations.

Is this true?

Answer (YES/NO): NO